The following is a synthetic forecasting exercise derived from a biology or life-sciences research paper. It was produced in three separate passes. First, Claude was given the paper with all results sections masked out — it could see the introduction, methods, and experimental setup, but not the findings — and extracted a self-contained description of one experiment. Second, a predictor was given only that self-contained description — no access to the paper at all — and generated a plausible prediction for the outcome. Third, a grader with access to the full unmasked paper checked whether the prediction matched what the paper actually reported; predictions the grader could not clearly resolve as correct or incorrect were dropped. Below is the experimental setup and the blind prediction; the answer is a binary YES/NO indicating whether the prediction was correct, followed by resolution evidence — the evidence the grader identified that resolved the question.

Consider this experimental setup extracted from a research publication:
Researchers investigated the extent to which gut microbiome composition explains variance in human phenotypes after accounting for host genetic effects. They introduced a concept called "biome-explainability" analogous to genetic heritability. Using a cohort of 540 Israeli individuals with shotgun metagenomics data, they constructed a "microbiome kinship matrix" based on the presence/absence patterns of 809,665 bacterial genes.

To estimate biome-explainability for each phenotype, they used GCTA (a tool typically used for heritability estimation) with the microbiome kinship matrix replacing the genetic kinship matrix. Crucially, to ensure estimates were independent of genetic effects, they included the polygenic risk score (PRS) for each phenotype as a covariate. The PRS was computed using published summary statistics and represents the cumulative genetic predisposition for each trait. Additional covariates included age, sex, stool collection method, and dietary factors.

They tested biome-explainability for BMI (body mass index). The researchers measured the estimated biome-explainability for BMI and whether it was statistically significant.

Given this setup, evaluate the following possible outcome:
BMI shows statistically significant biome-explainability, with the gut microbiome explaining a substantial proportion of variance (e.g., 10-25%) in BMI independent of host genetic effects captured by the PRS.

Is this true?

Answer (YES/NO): YES